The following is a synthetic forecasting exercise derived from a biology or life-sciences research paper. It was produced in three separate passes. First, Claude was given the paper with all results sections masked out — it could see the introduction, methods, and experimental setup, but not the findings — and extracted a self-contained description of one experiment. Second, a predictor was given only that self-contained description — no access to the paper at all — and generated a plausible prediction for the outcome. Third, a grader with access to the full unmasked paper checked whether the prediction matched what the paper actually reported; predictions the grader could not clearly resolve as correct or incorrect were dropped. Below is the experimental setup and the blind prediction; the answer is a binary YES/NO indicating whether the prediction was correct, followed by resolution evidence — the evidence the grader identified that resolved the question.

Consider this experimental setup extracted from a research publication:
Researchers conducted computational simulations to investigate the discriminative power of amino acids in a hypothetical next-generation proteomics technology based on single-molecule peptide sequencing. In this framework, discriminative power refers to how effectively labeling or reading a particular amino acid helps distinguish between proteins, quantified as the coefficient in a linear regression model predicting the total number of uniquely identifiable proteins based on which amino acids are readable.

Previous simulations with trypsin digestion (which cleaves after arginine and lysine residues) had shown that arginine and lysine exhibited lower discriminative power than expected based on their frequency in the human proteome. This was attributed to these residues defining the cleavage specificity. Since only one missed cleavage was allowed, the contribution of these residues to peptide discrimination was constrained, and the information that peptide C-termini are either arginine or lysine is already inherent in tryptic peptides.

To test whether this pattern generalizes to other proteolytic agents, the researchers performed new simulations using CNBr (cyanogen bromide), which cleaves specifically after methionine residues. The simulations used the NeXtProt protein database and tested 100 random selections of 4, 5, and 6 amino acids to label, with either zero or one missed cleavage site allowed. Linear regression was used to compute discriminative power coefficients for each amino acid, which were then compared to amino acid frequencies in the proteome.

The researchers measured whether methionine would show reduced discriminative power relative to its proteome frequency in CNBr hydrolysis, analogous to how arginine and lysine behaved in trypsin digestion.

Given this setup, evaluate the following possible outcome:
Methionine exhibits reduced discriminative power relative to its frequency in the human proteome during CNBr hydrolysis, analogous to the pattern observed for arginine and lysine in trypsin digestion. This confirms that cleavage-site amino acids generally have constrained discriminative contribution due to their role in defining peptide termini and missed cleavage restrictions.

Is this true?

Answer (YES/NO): NO